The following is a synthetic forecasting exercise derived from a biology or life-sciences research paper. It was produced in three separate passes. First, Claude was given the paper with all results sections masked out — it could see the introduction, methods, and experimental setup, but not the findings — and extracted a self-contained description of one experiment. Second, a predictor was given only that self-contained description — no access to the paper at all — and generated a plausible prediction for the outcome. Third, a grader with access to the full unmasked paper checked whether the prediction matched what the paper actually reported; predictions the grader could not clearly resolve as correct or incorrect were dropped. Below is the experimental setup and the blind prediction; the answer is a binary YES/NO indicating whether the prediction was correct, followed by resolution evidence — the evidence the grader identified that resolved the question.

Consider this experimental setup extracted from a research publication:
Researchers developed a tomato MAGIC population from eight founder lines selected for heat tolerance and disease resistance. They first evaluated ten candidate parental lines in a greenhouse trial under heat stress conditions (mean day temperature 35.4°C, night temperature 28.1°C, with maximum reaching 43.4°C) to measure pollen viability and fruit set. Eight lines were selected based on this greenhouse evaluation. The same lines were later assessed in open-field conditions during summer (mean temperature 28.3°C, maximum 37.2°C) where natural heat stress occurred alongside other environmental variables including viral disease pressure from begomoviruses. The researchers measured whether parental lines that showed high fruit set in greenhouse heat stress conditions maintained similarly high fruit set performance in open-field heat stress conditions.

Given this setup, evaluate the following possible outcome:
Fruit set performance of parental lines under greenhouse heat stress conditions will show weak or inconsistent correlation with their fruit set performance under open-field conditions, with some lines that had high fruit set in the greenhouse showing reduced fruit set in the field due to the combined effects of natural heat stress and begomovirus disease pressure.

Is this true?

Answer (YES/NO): NO